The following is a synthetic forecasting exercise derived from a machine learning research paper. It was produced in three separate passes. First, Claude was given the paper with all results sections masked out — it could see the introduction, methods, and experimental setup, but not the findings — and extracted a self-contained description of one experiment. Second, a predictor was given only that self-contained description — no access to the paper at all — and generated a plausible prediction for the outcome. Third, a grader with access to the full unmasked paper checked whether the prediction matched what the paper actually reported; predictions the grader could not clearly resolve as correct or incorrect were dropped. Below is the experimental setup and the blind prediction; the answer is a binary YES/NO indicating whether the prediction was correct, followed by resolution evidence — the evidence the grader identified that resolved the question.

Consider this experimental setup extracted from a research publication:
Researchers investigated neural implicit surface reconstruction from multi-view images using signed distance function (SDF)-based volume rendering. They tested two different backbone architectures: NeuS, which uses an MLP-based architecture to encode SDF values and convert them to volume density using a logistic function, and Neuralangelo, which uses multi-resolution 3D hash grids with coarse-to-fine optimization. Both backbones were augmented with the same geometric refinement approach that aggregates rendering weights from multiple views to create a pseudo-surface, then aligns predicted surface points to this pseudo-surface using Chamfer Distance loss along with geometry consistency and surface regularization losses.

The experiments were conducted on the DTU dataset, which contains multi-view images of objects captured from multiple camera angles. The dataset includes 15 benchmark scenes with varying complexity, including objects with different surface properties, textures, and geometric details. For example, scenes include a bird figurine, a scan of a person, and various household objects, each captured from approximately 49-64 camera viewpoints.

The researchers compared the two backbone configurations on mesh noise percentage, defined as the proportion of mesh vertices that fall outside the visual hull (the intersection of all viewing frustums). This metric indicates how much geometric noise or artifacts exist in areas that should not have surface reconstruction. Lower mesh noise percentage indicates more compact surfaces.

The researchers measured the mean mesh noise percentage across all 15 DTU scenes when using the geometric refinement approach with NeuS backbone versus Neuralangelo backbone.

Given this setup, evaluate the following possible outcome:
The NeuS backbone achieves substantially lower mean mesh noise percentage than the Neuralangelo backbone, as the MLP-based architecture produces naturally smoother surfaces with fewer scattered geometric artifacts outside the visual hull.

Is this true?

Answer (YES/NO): YES